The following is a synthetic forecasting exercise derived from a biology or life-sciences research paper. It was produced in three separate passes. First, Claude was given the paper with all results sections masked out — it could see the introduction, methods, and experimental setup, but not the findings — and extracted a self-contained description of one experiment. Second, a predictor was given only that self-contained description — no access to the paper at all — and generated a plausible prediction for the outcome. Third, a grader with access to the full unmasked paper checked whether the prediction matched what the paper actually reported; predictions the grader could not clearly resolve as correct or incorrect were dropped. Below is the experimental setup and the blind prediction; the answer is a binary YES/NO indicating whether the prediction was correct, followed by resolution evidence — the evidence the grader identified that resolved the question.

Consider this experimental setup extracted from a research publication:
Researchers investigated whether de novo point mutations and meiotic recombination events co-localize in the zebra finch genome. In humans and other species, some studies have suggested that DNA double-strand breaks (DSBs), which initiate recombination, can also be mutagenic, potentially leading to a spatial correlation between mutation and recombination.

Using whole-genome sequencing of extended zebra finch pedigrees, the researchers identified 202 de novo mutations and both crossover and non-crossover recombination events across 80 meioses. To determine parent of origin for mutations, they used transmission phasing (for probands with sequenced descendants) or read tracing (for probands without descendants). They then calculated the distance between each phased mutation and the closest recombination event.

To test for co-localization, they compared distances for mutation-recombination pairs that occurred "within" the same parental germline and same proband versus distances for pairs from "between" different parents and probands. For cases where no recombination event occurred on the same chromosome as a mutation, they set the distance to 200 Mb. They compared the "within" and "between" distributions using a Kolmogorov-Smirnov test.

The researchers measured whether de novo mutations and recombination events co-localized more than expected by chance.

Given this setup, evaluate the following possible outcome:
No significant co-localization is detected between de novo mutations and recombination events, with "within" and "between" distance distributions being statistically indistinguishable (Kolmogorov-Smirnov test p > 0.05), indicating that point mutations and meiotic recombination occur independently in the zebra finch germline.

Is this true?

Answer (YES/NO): YES